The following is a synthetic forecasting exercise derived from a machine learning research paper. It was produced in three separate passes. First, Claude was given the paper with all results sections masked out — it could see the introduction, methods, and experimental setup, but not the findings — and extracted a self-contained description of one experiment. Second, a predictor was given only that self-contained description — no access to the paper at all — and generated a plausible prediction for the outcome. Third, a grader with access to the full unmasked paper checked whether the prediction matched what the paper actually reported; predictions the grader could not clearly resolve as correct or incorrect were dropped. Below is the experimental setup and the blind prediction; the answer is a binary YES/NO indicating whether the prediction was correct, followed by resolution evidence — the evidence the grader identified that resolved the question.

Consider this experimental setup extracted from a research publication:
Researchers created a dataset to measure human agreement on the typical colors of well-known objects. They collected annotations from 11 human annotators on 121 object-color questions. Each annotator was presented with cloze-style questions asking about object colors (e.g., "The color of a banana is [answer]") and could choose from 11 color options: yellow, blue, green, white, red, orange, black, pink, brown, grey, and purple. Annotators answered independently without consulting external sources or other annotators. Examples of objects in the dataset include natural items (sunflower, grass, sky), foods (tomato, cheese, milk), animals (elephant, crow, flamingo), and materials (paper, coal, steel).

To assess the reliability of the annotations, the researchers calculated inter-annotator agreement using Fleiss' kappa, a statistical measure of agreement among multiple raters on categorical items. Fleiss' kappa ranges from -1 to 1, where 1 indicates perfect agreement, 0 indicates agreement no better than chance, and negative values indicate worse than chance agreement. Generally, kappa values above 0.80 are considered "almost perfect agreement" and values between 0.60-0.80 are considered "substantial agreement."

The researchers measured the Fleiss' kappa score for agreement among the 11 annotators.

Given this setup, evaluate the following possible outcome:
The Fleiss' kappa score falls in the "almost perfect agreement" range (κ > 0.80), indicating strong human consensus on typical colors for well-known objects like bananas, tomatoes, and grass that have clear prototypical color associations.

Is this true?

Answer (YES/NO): YES